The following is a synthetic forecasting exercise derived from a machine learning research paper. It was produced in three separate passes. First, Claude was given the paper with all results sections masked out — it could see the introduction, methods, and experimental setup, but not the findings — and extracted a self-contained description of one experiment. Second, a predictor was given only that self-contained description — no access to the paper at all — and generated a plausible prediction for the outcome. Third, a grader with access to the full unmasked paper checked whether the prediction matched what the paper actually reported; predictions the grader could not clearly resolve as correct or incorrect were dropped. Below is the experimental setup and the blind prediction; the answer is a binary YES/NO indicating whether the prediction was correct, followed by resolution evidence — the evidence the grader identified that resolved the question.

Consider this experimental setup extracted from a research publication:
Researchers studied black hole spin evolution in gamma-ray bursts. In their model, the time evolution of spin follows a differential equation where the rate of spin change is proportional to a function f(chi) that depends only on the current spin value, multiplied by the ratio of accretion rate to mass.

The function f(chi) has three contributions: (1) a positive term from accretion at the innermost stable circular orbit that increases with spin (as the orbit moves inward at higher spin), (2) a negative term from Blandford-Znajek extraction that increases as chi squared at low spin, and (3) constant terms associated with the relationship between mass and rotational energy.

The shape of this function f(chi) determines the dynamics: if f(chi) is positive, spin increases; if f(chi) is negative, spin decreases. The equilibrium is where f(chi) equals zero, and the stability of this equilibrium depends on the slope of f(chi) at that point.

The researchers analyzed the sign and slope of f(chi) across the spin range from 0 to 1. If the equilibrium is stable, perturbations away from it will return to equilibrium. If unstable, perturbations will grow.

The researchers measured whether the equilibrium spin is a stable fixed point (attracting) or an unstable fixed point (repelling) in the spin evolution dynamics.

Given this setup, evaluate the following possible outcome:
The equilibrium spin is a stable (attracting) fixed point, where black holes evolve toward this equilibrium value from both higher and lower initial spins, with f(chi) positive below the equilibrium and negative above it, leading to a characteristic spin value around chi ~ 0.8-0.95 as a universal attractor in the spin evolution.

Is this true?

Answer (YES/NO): YES